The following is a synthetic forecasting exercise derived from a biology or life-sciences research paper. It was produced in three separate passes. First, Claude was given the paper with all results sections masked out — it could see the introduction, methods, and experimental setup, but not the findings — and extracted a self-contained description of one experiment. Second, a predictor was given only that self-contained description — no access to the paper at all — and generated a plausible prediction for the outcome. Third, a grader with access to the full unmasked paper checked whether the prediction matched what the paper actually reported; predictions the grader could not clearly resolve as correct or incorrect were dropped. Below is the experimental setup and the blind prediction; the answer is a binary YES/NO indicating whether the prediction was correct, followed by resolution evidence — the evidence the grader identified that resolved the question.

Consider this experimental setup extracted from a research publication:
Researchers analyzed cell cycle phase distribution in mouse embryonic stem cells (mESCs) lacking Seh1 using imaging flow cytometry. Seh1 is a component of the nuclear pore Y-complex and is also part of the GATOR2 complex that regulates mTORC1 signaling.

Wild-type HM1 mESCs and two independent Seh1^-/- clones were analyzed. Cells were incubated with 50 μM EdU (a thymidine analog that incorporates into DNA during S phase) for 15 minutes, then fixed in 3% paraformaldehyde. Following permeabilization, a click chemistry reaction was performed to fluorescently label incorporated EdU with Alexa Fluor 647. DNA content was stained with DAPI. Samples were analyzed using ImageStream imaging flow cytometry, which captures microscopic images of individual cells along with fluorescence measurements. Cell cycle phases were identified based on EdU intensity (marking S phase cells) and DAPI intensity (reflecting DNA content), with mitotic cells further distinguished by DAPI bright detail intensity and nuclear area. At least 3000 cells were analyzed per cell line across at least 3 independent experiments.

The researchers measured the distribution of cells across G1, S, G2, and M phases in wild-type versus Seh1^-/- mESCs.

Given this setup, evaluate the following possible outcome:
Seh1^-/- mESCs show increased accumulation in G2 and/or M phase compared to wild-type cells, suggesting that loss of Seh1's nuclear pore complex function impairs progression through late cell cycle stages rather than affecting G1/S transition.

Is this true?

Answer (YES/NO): NO